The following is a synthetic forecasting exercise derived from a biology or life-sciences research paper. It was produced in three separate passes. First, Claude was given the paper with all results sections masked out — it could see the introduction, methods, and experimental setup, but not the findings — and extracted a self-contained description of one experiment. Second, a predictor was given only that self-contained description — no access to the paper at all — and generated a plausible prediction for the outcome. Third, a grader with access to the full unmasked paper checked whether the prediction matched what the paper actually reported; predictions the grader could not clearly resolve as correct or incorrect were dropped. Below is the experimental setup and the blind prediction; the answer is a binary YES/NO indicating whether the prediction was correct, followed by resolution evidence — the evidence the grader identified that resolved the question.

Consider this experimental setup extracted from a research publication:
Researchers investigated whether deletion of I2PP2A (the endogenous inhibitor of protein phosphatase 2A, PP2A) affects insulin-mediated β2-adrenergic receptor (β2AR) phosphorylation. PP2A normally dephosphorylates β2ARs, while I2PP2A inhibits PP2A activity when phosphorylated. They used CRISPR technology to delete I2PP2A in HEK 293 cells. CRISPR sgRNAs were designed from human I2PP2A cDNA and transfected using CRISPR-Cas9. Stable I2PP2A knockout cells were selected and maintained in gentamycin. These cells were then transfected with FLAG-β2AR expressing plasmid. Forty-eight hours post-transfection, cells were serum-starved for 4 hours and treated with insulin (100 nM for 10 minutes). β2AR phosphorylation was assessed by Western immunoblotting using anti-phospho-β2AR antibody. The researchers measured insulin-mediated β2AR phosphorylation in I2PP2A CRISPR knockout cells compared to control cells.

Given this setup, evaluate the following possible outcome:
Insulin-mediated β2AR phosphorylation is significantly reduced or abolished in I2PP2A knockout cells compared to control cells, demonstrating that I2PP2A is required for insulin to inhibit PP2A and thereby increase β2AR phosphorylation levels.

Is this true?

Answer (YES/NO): YES